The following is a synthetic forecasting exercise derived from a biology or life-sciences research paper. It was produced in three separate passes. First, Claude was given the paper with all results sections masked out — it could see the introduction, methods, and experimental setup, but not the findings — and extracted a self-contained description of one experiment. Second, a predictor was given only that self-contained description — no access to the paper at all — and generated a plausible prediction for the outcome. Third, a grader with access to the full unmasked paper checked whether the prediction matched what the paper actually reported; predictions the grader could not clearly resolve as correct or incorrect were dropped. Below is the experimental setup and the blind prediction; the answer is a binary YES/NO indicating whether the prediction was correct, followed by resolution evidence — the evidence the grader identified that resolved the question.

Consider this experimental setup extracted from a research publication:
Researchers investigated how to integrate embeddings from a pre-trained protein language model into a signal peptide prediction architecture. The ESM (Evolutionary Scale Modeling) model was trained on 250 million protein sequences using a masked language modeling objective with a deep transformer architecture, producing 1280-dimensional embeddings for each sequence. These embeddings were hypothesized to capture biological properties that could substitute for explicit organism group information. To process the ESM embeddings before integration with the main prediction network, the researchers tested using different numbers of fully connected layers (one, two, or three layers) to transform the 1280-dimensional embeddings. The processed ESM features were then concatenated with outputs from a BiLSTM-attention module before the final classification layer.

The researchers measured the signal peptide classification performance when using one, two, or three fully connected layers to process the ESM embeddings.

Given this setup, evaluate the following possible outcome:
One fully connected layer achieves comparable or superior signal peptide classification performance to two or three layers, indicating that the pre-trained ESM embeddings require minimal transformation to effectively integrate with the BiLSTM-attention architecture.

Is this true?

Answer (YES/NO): NO